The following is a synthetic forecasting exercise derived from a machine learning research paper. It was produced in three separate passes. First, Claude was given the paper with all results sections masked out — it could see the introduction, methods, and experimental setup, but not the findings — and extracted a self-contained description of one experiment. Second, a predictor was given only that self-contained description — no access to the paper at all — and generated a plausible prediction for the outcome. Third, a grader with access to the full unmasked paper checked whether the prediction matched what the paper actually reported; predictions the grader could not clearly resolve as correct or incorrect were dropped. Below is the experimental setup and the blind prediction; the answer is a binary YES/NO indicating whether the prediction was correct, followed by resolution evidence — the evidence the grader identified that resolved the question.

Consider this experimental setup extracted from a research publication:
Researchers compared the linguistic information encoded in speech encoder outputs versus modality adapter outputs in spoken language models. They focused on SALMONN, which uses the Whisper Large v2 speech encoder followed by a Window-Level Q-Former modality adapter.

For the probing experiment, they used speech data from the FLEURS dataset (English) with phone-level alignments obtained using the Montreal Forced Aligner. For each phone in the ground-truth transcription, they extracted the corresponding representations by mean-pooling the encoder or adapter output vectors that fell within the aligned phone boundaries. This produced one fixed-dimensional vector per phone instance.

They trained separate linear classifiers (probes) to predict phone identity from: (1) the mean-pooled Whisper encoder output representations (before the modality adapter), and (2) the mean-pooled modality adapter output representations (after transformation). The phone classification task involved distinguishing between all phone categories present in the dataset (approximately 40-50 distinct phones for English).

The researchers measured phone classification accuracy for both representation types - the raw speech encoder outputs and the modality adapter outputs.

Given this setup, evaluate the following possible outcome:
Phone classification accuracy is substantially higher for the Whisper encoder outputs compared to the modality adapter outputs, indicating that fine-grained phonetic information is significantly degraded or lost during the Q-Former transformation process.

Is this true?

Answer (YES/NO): YES